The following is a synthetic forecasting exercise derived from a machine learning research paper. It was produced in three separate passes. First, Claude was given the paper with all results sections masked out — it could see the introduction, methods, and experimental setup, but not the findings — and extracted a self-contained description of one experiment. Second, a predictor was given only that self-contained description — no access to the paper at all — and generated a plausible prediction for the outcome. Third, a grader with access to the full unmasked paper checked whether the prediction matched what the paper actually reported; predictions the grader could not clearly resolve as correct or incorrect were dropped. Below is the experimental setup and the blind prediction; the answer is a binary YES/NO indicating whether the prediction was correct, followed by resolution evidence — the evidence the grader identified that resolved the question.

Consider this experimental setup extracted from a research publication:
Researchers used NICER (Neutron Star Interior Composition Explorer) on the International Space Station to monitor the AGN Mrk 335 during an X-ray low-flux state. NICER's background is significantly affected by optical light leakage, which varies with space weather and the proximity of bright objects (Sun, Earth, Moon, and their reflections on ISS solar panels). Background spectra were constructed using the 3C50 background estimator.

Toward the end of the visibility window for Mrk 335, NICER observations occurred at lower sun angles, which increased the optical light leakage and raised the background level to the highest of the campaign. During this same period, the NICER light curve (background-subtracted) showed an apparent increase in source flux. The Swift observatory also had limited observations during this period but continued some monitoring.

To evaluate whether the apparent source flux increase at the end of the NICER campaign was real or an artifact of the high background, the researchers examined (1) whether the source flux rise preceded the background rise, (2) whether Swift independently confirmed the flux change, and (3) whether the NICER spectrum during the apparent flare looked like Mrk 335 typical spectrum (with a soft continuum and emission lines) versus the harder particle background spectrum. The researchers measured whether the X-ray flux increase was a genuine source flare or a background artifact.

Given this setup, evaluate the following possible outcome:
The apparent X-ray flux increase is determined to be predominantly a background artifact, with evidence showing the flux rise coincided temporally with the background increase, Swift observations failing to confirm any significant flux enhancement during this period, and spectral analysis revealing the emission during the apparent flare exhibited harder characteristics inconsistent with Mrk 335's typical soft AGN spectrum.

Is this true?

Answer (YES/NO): NO